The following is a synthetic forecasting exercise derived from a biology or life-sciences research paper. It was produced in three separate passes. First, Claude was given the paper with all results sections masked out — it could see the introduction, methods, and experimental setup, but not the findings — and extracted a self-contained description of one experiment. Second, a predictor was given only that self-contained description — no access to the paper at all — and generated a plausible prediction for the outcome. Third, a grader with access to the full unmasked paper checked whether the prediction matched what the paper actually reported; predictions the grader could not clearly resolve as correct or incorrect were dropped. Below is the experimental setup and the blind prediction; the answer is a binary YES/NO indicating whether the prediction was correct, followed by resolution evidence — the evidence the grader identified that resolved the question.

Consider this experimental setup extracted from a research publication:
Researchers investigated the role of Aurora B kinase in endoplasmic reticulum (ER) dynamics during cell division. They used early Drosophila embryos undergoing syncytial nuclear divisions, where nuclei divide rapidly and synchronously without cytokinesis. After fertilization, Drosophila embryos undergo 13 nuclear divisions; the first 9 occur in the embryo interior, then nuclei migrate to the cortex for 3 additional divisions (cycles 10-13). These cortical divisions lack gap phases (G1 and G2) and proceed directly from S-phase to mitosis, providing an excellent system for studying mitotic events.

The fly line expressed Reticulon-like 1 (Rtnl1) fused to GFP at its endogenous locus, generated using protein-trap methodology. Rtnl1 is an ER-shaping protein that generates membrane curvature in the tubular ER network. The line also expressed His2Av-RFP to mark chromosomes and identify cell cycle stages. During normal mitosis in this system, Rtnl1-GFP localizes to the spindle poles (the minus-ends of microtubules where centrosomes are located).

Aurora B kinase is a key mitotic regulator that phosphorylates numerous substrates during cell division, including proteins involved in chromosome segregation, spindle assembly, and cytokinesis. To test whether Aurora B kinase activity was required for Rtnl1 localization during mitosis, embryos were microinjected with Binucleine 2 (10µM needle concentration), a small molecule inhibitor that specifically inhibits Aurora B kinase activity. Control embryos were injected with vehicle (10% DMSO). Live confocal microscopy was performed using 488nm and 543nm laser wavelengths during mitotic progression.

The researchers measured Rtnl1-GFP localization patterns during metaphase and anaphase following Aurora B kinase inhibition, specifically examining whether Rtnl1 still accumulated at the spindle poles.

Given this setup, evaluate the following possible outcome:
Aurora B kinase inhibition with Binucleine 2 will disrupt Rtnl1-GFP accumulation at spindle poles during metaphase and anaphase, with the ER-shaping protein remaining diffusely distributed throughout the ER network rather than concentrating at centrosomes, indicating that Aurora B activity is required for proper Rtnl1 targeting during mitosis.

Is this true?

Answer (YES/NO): NO